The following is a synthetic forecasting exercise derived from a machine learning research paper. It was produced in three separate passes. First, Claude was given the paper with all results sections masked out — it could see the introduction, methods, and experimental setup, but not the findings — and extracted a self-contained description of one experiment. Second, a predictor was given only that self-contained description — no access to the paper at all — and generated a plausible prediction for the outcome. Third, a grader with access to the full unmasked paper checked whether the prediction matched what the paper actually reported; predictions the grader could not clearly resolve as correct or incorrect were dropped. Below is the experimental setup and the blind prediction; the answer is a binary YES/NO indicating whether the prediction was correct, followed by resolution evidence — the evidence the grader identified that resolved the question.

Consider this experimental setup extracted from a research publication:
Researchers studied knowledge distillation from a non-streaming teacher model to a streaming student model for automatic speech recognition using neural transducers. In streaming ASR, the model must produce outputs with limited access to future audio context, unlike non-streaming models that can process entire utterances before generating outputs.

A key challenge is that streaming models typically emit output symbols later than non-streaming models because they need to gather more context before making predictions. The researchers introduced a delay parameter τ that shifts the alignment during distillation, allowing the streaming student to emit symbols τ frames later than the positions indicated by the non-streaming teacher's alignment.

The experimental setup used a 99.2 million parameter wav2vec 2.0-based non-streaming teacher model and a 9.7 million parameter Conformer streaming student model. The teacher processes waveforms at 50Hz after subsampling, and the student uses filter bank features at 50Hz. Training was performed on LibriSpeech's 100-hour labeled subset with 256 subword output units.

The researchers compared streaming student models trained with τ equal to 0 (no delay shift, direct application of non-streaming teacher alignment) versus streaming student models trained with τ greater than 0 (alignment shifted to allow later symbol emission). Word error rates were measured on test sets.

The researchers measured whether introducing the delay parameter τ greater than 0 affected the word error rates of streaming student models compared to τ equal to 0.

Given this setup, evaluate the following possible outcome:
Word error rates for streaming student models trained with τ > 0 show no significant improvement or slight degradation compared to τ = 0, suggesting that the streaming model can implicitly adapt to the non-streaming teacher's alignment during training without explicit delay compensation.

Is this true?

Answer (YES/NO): NO